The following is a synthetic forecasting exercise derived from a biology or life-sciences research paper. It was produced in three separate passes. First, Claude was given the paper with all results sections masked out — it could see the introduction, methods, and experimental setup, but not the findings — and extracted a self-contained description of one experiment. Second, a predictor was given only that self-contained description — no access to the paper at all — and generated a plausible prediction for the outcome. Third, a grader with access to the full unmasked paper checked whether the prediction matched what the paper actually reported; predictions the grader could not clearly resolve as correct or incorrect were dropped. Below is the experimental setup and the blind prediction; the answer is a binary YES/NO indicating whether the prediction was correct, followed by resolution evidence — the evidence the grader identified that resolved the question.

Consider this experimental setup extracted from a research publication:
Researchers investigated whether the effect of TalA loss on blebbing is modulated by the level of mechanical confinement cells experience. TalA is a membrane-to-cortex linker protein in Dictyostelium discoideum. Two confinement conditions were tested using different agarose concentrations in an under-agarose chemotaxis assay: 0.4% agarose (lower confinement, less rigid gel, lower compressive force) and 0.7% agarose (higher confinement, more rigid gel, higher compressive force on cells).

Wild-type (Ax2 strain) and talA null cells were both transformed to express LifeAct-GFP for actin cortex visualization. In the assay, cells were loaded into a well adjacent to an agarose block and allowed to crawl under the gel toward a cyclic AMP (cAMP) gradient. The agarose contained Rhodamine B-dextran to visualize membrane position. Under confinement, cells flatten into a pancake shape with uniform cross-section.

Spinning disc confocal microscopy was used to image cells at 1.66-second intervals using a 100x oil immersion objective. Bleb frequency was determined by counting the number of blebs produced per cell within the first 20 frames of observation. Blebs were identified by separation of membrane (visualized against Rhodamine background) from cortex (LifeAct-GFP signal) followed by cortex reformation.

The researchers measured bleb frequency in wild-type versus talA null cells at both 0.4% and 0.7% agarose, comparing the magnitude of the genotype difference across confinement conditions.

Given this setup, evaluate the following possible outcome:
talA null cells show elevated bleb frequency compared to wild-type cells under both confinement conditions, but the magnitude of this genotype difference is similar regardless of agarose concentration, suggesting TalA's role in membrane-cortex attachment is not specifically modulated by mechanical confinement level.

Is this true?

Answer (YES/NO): NO